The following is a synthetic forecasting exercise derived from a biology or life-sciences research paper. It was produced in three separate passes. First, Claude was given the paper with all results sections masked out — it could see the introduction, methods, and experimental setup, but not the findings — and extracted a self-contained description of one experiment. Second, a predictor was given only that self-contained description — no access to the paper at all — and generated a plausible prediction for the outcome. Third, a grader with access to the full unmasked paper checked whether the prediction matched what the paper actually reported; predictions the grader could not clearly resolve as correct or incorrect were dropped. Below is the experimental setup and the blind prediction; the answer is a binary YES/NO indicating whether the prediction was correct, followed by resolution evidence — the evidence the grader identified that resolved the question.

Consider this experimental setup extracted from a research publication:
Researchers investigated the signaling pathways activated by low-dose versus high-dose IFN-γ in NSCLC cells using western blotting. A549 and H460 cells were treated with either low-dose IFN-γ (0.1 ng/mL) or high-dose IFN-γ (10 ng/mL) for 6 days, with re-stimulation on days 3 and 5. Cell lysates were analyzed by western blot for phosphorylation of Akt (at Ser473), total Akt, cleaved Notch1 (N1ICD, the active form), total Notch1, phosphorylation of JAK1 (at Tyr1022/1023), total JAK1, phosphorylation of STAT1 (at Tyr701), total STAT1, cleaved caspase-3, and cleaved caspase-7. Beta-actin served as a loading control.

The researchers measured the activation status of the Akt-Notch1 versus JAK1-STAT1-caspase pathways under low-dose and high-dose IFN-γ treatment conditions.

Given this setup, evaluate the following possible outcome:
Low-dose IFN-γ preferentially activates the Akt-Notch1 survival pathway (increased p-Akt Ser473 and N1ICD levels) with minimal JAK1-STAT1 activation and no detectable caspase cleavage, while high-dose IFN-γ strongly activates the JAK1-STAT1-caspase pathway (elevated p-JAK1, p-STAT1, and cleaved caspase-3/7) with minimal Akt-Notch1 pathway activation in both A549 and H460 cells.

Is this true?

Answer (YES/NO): NO